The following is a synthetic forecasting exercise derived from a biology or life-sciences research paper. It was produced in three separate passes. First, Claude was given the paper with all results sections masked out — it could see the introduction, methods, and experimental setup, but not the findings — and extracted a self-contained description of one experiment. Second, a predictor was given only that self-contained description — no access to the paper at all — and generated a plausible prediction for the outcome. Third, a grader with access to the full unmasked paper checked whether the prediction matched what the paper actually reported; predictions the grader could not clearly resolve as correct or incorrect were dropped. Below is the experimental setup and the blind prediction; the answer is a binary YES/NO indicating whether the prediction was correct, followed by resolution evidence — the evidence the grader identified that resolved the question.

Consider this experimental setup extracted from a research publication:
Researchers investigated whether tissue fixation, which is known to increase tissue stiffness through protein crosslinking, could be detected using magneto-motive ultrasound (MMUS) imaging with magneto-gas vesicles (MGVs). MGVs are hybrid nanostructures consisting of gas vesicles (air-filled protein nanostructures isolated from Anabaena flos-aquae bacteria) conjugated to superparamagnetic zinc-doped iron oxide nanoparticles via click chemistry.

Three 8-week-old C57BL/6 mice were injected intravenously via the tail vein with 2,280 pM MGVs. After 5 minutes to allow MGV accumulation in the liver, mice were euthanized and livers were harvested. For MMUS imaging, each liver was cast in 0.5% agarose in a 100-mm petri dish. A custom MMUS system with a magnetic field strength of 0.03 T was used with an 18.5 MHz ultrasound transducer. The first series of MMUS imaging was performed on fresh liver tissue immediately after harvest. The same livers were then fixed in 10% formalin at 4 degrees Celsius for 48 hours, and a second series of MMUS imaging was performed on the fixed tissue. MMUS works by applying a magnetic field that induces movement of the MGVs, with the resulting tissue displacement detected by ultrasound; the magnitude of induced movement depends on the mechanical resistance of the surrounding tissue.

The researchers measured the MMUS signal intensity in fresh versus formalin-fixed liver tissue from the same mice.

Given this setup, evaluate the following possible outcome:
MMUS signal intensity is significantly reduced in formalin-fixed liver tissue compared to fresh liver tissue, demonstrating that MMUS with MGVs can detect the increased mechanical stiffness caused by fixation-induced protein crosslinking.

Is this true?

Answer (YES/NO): YES